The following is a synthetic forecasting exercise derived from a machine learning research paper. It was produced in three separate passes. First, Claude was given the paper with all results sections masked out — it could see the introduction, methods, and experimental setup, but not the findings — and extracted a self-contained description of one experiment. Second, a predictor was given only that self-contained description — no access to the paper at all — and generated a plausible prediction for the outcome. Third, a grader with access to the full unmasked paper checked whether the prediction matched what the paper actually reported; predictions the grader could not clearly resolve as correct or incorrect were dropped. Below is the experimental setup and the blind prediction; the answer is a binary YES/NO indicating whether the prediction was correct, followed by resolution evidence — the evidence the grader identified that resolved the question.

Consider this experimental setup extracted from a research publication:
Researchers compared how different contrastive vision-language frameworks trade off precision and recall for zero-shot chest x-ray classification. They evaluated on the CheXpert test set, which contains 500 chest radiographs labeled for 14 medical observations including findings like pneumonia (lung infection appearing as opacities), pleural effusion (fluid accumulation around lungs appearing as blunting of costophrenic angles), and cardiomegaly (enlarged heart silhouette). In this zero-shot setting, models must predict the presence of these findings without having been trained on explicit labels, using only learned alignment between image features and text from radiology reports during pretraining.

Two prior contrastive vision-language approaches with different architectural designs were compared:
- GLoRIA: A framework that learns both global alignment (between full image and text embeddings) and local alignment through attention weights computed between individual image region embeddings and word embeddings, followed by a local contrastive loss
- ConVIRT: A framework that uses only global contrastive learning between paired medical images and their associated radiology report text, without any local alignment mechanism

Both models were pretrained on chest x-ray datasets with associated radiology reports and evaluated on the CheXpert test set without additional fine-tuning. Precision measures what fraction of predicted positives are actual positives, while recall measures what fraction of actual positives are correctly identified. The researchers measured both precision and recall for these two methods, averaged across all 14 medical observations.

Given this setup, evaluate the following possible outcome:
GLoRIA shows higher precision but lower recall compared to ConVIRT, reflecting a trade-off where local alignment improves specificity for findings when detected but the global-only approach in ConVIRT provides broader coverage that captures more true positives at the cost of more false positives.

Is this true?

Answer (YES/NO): YES